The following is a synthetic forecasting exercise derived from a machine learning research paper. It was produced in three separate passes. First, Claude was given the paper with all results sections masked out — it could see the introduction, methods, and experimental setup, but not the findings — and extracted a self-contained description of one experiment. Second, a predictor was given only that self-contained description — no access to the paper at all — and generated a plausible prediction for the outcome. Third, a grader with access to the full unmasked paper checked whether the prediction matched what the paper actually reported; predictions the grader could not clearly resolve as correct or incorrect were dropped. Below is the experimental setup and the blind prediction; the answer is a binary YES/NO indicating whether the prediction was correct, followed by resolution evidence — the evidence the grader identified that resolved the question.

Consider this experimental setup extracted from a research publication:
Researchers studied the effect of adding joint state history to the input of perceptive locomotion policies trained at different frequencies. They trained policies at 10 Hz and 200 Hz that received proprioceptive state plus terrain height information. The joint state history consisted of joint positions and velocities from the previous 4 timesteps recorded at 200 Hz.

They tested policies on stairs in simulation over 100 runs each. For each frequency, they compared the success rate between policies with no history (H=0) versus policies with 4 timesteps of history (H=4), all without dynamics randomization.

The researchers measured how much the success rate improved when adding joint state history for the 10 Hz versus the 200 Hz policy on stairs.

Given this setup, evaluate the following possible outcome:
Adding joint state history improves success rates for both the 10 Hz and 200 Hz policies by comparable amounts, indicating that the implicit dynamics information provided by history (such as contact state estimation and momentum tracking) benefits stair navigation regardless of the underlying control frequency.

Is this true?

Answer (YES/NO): NO